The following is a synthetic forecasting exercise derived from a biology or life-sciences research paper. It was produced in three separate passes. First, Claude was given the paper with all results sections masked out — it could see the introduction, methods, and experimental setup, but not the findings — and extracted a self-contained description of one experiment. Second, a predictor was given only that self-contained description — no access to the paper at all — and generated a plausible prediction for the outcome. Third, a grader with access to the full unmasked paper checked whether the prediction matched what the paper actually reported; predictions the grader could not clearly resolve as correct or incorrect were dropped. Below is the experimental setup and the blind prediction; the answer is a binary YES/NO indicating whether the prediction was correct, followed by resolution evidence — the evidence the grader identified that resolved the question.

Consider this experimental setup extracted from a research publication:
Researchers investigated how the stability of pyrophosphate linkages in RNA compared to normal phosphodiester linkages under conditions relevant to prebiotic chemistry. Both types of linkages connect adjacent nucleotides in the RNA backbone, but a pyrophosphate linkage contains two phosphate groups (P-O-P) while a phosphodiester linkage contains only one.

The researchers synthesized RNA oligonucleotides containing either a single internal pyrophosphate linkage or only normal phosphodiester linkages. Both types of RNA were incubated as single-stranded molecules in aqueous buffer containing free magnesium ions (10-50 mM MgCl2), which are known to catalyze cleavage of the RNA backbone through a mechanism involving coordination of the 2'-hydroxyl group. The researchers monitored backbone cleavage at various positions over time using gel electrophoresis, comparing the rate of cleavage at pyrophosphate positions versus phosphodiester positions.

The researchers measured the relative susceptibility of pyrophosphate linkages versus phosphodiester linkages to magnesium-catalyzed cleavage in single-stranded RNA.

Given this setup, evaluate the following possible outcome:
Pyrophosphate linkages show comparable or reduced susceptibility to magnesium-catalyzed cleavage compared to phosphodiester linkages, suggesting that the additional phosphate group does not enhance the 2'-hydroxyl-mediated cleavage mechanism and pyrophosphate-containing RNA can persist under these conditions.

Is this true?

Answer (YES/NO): NO